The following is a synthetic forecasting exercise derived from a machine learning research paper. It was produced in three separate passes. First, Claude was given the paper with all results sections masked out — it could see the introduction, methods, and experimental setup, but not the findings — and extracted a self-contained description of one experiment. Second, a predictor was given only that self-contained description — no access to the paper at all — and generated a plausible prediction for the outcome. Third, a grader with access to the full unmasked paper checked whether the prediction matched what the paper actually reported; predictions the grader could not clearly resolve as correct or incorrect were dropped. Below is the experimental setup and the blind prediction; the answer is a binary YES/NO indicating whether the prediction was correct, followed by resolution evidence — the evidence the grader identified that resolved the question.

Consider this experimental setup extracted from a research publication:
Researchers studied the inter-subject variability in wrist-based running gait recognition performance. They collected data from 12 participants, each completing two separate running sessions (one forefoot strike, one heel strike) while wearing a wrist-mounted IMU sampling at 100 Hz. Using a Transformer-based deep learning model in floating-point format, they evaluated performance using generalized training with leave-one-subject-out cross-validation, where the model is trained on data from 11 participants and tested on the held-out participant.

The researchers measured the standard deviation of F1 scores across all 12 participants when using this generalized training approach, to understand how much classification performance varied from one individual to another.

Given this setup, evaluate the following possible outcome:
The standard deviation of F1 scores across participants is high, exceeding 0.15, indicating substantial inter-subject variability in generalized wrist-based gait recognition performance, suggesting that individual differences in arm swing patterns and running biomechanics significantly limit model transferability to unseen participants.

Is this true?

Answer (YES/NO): YES